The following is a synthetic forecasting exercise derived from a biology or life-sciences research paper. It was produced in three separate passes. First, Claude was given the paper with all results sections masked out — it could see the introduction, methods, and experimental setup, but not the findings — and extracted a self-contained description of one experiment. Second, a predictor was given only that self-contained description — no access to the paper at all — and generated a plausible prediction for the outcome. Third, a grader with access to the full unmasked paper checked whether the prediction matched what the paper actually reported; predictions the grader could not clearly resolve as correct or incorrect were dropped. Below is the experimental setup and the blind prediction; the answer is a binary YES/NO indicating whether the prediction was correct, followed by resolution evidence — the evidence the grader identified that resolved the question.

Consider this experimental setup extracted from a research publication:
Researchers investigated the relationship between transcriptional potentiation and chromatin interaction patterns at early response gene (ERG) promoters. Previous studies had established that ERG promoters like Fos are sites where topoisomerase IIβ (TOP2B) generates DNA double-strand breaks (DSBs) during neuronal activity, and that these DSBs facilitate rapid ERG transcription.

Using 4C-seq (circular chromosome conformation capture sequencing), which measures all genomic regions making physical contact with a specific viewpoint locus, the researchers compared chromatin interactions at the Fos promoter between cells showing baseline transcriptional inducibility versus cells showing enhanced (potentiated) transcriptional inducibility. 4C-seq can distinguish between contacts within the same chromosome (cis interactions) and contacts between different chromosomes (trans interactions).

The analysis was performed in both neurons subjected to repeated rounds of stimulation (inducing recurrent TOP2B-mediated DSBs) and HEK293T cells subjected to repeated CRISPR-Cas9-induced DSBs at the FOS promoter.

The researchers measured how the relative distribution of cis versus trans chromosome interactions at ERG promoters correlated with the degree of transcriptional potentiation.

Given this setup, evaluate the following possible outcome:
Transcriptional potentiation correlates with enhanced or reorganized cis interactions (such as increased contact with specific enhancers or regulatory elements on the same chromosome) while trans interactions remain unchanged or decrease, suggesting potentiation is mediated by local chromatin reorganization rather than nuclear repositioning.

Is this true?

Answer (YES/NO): NO